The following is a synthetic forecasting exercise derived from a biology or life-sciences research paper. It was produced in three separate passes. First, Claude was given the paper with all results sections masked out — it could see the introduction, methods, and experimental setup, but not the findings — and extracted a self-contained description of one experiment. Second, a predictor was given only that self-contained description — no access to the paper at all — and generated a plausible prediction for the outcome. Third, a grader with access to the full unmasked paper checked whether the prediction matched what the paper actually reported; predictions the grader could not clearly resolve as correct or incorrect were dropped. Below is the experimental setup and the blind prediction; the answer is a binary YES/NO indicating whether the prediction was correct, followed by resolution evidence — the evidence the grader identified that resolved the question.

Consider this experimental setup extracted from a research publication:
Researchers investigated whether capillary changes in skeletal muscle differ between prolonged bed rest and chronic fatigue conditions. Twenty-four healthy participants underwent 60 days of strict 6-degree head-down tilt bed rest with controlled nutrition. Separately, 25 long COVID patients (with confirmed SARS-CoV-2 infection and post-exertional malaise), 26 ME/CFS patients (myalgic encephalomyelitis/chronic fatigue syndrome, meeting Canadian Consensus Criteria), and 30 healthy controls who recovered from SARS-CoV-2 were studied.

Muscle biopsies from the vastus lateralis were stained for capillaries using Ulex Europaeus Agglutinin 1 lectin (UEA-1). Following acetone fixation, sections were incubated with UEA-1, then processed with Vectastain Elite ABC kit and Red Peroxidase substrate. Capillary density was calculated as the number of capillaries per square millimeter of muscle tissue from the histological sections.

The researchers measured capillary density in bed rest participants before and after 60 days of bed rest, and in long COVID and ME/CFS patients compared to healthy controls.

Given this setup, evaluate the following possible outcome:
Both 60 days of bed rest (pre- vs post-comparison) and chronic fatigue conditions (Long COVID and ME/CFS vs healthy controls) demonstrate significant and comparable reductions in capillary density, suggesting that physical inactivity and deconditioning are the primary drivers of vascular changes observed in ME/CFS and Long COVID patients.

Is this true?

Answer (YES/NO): NO